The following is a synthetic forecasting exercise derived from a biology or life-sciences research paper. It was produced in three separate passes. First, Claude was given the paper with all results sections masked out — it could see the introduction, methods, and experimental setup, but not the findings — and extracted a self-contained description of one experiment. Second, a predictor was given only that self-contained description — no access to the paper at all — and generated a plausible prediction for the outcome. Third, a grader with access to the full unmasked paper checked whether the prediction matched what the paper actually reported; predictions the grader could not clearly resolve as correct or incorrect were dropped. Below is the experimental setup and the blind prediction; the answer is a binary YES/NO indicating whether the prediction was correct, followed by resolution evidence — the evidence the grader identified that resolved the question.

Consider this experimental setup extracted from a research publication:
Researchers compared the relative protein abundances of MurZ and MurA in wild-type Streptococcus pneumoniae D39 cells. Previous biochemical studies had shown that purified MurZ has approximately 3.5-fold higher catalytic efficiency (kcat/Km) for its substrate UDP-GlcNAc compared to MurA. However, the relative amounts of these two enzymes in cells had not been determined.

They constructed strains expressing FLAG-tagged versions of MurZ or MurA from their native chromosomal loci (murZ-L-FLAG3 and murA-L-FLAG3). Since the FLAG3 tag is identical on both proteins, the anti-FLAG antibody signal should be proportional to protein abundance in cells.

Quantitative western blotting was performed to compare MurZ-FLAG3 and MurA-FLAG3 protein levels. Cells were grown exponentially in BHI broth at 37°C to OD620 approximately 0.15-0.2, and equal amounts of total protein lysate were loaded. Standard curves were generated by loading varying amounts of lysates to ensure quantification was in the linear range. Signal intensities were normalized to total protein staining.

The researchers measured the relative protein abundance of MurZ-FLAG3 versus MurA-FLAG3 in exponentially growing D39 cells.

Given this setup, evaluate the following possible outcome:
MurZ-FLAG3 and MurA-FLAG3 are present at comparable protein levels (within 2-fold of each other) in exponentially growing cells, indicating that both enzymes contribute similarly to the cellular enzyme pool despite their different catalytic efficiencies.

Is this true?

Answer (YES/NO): YES